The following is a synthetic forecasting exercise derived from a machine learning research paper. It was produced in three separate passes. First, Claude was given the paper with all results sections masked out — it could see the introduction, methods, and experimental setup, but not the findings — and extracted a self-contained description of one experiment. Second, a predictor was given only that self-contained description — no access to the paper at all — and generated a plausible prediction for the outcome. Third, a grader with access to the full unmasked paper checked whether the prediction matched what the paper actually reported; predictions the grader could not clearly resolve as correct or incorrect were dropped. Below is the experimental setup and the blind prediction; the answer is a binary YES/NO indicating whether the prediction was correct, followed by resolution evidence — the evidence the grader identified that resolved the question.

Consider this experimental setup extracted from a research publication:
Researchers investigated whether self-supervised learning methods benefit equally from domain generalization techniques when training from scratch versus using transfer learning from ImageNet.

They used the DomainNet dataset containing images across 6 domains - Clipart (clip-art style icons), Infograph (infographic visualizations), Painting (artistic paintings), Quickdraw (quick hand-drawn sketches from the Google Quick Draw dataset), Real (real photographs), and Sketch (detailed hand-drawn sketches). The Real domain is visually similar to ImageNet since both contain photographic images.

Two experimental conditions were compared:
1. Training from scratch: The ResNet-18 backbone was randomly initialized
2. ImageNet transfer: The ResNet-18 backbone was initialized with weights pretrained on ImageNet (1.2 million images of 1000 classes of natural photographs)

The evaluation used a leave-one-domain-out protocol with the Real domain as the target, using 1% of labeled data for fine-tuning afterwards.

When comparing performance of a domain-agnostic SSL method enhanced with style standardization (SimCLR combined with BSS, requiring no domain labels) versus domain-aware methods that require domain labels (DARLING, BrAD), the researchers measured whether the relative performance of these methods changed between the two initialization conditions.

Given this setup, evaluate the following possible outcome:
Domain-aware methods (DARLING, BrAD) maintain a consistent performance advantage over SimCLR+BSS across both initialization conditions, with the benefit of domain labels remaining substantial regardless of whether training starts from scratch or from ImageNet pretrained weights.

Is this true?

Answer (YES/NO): NO